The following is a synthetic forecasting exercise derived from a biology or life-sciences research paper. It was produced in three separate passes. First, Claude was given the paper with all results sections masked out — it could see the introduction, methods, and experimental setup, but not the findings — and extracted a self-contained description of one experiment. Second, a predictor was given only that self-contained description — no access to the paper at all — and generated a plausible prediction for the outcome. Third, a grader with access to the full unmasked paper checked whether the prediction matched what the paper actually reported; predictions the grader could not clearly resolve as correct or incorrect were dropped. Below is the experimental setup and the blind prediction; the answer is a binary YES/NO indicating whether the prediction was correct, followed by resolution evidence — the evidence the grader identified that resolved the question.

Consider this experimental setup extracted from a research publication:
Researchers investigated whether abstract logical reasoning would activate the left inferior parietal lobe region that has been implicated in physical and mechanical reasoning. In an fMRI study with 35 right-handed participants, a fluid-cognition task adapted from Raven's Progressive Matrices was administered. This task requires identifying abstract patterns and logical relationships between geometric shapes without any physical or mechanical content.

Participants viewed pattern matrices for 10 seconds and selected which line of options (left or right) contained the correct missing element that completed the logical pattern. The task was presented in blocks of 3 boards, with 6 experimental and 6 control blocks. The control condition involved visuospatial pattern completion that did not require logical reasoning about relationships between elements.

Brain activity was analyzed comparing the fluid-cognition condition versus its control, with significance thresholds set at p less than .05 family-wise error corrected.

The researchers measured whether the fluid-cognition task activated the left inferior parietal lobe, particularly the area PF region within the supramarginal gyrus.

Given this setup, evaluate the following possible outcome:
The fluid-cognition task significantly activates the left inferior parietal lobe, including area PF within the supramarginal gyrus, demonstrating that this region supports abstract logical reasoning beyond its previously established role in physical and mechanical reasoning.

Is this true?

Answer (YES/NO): NO